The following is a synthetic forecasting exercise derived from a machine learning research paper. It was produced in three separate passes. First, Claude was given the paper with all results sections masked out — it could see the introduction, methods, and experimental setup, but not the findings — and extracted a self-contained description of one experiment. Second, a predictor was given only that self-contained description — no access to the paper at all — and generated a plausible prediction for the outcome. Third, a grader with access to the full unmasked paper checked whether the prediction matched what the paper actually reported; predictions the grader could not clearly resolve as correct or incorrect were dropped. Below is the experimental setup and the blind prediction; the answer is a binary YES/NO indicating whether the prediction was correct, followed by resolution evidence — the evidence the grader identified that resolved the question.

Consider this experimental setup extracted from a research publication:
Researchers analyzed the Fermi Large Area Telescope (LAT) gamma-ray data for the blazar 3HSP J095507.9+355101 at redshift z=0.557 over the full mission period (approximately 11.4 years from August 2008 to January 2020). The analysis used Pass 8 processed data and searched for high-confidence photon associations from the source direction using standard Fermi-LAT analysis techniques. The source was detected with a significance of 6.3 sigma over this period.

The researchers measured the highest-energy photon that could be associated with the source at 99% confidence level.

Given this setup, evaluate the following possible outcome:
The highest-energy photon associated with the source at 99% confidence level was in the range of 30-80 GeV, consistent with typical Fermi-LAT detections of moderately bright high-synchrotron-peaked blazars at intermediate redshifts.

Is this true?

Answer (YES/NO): NO